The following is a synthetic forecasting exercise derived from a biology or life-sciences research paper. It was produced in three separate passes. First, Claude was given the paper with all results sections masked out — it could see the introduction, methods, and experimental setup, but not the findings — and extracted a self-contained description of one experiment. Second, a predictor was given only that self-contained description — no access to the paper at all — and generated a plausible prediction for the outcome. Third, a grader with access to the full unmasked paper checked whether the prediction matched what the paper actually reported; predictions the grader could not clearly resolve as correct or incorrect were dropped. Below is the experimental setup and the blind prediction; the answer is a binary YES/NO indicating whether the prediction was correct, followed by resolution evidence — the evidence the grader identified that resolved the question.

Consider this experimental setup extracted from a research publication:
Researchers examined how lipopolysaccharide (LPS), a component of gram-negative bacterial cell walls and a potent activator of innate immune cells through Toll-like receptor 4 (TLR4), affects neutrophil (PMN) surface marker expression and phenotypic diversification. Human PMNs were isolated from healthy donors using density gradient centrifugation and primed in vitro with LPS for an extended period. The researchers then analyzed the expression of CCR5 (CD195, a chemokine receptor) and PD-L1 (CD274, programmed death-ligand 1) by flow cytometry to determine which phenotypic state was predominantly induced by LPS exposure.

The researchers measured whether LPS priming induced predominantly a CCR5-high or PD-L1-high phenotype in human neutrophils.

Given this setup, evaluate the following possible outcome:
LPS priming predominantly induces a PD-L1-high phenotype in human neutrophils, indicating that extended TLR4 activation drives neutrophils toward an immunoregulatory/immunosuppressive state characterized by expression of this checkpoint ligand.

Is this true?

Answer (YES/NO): YES